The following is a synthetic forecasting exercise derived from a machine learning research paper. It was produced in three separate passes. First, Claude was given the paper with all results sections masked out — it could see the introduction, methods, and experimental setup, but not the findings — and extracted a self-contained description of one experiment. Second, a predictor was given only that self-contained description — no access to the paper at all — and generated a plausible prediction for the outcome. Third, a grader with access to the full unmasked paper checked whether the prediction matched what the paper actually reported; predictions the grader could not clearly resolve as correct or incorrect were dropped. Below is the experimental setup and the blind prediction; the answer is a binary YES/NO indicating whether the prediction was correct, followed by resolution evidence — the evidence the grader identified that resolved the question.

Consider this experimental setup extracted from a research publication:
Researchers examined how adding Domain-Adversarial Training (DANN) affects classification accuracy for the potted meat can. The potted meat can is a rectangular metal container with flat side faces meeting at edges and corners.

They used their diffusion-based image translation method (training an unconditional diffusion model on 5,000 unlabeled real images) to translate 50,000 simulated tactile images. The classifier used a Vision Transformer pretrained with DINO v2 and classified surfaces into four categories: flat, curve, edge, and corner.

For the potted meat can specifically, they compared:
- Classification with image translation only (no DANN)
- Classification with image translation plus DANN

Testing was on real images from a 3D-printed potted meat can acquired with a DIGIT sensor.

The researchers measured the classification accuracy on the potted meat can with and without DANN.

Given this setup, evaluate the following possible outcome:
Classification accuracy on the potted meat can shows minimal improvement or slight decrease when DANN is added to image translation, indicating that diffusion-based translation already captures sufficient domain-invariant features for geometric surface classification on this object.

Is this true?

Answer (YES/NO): YES